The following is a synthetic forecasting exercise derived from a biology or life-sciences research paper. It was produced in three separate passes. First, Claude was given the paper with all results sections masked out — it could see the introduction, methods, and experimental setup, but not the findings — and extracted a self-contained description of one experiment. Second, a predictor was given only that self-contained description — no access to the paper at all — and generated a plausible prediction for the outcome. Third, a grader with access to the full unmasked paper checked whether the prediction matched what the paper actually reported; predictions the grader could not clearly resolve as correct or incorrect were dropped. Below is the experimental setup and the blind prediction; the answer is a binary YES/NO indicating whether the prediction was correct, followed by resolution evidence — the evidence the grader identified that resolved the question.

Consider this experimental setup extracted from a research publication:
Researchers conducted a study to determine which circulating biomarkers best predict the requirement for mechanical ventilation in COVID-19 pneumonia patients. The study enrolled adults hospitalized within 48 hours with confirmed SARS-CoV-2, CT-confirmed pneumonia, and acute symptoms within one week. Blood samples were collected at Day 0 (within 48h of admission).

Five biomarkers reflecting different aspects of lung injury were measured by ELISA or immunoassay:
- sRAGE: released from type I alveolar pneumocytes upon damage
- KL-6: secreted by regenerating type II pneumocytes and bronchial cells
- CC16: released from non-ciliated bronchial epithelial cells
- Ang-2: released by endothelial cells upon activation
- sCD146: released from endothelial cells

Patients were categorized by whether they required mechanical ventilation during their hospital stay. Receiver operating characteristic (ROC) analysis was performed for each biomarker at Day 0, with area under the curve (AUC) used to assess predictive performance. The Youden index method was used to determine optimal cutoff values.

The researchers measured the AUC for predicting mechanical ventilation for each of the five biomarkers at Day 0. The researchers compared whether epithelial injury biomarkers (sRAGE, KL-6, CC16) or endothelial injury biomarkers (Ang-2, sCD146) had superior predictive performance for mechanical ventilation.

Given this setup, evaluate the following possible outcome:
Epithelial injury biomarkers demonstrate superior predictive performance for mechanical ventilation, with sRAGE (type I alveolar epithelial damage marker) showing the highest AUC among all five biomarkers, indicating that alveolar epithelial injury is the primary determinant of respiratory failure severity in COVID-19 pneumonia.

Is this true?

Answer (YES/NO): YES